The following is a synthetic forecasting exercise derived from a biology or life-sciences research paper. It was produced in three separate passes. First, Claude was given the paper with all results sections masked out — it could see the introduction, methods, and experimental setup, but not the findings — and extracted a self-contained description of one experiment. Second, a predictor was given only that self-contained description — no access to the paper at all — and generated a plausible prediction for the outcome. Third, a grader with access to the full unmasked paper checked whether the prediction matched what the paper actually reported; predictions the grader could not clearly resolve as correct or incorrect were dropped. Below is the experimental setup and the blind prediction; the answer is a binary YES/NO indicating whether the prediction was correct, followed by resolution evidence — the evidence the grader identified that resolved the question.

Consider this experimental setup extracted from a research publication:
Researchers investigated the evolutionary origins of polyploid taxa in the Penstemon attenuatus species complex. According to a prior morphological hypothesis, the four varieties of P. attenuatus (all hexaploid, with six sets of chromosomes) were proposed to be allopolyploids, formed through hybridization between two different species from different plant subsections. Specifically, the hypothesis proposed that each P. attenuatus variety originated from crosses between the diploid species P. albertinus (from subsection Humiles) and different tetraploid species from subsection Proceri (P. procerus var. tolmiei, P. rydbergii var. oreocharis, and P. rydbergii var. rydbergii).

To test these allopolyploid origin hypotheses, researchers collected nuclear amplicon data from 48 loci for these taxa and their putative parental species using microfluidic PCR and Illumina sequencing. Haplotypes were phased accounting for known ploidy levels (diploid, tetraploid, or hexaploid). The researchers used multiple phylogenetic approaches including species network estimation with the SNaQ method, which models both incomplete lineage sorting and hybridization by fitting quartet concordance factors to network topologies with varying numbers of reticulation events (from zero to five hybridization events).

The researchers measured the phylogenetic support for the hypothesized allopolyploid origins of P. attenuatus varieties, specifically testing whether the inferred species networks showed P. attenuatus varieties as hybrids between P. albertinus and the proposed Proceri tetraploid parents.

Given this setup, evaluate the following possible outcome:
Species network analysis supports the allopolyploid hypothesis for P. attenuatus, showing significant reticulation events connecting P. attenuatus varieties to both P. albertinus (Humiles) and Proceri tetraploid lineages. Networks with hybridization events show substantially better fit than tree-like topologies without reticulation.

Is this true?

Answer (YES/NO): NO